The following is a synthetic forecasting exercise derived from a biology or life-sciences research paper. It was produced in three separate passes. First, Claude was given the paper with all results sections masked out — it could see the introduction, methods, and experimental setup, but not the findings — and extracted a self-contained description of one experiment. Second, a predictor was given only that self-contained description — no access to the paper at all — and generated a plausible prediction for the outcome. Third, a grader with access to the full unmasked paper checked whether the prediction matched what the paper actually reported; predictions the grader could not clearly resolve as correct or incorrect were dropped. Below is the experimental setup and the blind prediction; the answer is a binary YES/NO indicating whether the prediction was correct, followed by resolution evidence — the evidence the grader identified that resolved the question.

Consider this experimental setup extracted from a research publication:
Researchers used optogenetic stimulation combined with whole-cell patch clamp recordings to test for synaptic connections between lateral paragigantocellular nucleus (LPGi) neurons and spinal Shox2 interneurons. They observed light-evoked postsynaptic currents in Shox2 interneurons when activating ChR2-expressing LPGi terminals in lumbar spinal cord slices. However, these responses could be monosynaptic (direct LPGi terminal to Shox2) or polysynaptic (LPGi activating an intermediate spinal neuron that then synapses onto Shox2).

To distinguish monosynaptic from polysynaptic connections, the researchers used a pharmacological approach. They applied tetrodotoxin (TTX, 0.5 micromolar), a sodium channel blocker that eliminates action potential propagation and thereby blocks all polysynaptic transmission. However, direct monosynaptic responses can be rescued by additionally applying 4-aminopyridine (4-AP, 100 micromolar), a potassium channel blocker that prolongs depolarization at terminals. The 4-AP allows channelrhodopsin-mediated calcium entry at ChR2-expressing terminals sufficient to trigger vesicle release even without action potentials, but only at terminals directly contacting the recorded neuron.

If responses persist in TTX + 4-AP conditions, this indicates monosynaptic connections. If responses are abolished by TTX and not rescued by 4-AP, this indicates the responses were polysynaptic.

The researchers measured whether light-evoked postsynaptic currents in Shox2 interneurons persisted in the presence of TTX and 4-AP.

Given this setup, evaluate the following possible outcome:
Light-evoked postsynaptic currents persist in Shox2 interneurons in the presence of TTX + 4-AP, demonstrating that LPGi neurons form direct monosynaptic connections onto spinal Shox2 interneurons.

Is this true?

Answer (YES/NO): YES